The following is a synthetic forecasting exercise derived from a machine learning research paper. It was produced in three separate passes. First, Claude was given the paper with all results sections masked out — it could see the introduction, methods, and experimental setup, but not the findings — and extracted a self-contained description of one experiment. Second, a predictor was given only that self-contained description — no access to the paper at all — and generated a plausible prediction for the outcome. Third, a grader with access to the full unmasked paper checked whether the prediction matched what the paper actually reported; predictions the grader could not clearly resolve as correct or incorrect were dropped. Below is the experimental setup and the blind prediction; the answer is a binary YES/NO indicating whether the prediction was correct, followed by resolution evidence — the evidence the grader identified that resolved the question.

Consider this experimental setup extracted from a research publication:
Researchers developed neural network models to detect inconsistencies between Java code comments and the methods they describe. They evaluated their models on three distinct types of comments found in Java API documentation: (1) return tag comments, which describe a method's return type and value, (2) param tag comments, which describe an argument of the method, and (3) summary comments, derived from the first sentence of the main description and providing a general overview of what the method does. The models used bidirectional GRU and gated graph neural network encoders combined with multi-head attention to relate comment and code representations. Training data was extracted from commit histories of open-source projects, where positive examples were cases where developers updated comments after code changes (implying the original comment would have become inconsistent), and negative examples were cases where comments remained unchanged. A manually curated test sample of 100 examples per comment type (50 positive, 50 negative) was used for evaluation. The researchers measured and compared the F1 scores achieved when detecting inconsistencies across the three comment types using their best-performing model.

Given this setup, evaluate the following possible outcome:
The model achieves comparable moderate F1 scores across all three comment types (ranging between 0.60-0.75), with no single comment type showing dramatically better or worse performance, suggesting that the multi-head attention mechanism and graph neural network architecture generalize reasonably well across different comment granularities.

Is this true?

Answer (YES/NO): NO